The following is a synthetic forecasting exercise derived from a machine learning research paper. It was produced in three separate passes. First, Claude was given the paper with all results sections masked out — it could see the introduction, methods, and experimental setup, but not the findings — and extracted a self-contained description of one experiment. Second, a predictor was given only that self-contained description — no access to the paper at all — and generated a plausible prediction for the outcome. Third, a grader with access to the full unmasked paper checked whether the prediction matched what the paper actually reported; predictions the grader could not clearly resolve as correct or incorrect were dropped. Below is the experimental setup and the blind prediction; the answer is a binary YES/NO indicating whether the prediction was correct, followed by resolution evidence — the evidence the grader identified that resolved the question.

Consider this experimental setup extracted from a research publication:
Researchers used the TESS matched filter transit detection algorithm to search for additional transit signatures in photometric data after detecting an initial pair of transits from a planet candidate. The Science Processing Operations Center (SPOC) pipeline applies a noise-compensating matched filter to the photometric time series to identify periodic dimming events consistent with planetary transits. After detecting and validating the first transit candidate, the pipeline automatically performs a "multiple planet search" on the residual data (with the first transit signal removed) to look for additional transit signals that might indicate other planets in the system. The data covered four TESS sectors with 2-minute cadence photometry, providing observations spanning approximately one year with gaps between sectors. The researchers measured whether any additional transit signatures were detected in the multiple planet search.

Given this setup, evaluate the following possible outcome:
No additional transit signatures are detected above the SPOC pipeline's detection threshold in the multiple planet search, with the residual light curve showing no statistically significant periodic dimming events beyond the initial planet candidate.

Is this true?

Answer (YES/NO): YES